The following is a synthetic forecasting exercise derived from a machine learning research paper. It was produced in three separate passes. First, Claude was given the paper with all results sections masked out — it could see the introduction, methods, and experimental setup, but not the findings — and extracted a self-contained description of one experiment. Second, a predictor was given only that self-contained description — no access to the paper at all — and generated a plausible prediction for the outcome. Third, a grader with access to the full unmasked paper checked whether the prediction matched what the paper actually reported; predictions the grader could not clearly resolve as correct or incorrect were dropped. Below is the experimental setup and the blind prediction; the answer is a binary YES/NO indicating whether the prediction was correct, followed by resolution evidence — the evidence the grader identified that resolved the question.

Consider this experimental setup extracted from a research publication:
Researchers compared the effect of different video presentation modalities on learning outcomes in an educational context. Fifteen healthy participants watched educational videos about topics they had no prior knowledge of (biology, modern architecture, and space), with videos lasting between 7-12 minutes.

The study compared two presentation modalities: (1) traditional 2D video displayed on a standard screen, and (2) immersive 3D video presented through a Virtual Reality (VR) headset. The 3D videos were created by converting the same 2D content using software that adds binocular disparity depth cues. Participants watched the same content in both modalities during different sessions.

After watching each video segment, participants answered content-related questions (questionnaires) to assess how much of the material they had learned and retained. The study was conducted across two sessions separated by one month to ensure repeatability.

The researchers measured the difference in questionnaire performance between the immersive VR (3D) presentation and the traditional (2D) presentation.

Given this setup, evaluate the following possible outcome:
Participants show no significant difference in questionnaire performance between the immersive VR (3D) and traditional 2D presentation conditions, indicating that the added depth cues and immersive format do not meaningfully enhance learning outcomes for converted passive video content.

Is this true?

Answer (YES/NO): NO